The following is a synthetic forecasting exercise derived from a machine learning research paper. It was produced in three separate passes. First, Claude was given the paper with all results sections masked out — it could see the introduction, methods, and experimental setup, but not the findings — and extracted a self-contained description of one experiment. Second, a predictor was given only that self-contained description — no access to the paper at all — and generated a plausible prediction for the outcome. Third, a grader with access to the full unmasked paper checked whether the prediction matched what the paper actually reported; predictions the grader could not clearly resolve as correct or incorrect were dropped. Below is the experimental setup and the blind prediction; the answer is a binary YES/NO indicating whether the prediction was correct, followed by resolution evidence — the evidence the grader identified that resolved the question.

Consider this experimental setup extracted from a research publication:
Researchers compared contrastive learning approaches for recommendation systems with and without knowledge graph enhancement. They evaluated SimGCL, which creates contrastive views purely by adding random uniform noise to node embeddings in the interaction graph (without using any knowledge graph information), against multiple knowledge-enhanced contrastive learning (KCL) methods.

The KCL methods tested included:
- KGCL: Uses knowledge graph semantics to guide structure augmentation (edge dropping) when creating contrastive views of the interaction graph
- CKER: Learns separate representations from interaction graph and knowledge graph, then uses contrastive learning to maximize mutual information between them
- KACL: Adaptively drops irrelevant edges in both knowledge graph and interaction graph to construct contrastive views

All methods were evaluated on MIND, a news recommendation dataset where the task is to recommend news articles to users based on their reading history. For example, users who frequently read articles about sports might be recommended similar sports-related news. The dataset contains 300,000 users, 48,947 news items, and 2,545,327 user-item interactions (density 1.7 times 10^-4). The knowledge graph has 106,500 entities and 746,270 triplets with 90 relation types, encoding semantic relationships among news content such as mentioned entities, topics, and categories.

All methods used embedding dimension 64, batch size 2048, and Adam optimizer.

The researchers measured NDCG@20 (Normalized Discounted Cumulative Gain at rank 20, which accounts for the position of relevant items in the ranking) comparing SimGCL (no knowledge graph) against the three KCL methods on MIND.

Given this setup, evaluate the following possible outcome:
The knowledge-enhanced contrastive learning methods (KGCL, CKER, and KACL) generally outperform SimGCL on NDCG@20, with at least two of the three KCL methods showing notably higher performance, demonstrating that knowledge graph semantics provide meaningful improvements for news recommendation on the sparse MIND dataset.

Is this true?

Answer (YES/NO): NO